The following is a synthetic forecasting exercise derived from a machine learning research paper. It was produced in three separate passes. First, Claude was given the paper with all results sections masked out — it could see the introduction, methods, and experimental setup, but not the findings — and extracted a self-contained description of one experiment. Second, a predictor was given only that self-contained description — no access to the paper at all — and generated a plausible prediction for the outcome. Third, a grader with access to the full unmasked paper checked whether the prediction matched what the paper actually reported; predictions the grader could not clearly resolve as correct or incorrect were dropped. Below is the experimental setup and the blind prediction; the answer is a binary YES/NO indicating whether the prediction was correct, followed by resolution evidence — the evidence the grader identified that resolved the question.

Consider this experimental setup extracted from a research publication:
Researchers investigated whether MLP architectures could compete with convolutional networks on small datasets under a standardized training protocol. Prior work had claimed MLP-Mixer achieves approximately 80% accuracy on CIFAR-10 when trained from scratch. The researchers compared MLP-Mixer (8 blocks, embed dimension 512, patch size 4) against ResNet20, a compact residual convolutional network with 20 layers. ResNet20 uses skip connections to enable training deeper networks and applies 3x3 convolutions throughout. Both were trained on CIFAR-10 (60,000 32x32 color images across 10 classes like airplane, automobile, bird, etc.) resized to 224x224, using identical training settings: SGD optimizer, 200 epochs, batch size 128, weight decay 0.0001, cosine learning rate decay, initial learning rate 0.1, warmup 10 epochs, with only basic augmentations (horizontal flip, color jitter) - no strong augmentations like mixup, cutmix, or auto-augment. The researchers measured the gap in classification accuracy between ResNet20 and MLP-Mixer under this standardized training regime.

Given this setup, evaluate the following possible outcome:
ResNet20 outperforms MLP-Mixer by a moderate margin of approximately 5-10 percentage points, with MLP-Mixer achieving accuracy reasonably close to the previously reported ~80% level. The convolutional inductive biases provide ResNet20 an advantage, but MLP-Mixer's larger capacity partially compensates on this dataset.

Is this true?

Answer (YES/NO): NO